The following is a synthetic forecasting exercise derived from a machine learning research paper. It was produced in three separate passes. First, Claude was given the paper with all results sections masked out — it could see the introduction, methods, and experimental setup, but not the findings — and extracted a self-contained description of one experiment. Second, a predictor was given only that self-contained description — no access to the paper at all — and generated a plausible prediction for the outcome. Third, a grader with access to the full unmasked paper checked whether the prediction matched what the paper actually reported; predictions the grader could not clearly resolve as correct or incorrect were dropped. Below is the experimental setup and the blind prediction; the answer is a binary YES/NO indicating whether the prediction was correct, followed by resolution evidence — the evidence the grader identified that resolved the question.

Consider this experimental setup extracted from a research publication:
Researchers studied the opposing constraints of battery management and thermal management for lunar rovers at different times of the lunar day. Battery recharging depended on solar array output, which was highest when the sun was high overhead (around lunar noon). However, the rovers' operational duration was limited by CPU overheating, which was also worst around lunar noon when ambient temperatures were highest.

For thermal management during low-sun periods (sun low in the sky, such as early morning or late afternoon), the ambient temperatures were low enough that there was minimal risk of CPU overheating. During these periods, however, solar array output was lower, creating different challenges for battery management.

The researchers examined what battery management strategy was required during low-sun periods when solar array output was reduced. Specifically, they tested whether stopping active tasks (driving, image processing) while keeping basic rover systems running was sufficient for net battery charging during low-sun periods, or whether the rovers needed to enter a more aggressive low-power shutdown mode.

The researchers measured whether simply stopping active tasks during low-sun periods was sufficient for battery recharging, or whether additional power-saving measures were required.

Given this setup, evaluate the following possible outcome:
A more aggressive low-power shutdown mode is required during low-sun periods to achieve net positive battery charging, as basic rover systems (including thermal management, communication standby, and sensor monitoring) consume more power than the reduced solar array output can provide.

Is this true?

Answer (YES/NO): YES